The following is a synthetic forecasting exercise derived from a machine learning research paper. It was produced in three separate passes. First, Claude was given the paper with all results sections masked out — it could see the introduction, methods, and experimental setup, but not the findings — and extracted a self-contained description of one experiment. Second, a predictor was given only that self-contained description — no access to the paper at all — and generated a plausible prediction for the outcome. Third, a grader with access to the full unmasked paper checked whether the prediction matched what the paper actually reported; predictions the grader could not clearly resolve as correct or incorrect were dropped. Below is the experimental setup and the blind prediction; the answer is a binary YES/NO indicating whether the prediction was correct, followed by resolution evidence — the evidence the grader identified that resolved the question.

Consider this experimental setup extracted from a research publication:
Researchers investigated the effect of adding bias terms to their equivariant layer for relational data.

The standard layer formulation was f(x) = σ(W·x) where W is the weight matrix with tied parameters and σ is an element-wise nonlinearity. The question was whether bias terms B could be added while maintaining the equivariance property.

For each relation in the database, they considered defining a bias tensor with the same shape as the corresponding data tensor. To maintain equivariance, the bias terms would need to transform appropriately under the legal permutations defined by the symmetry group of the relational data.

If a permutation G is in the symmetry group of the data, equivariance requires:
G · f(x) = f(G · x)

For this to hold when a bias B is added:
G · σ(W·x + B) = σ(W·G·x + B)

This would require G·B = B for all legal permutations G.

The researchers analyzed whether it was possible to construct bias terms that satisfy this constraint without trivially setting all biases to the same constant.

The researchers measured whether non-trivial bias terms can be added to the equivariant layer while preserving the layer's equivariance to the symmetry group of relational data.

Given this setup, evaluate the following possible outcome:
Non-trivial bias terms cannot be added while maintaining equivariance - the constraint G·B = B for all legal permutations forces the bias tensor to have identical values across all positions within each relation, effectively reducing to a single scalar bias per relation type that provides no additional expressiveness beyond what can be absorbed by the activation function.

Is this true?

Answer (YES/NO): NO